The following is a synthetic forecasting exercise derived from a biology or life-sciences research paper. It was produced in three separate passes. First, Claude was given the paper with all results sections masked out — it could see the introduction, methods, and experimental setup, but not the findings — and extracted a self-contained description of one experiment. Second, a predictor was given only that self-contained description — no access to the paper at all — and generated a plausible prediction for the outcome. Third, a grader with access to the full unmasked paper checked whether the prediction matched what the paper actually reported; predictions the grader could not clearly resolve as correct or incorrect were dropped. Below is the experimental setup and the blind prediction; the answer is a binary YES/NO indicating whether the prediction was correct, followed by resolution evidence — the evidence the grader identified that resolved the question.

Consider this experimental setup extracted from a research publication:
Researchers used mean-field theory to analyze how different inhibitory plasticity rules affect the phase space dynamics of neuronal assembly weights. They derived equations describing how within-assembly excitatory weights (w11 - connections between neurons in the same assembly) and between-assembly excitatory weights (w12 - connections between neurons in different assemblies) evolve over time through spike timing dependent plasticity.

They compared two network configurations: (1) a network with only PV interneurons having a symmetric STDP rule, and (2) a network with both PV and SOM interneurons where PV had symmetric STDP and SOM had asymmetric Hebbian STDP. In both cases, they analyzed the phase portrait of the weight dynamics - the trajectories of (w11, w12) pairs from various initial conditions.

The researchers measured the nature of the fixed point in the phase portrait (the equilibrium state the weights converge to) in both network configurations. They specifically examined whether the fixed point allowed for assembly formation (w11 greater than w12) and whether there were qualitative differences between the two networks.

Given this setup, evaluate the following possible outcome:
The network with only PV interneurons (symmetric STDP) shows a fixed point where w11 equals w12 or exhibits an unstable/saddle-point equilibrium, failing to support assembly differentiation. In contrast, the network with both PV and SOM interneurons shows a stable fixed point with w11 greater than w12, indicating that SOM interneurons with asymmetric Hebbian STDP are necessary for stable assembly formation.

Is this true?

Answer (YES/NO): NO